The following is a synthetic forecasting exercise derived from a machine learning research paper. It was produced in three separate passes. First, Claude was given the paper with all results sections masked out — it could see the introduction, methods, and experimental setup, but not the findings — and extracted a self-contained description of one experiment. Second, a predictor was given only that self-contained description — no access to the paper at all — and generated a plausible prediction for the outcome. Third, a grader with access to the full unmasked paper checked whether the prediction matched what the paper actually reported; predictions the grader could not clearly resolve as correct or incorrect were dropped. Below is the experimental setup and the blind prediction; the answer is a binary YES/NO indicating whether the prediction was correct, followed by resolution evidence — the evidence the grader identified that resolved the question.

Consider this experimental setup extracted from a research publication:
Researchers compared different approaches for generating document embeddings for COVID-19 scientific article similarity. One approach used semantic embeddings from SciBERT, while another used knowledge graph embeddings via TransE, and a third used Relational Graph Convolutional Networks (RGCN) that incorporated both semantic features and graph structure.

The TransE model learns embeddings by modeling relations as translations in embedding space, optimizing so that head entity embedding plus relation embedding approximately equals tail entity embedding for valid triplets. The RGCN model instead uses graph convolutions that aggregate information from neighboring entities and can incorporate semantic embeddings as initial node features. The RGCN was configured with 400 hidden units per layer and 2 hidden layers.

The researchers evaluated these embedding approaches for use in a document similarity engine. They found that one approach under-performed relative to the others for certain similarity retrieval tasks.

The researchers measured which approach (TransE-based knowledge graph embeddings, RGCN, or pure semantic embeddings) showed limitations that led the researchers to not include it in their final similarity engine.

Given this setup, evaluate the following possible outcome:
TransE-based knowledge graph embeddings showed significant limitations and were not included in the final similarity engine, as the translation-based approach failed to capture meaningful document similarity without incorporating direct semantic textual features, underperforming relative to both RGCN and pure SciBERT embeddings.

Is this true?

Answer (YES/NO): NO